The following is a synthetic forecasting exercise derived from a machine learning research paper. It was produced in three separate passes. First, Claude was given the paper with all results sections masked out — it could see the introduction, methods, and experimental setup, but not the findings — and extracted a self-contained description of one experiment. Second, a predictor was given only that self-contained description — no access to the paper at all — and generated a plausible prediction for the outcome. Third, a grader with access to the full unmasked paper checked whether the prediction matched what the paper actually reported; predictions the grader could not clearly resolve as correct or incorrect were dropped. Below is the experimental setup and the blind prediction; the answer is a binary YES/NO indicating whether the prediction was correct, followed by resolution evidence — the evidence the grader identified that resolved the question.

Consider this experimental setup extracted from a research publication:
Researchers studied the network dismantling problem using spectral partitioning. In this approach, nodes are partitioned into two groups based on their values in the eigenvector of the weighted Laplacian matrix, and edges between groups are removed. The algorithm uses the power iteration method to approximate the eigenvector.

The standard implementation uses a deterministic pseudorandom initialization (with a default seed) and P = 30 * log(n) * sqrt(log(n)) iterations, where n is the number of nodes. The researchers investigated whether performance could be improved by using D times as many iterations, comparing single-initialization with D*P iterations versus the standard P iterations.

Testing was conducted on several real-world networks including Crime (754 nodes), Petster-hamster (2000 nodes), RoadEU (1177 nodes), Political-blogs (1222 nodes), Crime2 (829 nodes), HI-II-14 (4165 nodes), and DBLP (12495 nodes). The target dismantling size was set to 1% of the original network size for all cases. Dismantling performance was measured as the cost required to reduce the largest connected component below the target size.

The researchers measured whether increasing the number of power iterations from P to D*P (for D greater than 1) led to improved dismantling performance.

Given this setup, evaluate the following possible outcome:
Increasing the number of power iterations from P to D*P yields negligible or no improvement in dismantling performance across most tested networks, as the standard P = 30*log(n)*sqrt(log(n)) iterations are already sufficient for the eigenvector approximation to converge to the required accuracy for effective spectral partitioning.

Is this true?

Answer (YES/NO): YES